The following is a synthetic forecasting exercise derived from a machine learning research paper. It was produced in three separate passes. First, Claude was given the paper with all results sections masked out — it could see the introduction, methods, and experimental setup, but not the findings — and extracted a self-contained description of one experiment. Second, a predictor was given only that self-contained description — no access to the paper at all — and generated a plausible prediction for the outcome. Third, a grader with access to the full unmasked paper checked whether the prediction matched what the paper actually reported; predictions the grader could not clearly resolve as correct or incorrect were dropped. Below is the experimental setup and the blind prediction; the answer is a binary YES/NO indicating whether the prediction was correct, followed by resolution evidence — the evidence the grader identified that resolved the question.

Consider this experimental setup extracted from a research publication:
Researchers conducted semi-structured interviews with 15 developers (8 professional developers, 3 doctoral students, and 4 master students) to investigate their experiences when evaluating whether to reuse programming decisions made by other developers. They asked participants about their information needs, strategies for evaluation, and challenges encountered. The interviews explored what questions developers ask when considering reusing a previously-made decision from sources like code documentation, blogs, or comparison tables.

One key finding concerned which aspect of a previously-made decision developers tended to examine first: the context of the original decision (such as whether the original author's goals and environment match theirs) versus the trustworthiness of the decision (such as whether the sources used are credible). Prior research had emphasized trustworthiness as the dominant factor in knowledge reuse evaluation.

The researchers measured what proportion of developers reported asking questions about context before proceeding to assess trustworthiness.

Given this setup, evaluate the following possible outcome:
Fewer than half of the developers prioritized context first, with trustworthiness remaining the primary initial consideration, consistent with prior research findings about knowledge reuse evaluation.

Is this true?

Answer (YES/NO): NO